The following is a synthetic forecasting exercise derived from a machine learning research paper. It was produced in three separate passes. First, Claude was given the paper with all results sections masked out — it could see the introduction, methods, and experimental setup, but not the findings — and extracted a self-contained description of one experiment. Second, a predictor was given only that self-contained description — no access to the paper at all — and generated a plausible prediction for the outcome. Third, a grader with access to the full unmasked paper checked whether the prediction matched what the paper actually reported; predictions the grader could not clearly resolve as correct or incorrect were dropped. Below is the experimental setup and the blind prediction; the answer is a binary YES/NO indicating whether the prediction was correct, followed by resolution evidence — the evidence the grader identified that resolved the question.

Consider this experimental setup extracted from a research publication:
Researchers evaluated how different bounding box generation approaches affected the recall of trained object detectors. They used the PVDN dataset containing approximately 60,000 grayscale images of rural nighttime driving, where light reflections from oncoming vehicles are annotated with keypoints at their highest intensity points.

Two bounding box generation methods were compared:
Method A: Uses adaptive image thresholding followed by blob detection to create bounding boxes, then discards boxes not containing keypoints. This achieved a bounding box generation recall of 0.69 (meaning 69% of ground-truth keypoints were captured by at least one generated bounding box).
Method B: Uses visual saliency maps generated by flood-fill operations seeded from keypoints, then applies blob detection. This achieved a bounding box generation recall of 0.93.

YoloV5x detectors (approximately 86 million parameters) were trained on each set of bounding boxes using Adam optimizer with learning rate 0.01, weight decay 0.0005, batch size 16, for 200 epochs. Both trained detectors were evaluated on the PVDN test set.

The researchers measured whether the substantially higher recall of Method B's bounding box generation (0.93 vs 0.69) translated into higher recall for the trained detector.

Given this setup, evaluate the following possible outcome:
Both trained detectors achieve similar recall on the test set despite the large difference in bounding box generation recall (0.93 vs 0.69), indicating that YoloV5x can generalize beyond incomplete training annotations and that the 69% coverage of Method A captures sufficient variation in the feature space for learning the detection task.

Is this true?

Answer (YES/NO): NO